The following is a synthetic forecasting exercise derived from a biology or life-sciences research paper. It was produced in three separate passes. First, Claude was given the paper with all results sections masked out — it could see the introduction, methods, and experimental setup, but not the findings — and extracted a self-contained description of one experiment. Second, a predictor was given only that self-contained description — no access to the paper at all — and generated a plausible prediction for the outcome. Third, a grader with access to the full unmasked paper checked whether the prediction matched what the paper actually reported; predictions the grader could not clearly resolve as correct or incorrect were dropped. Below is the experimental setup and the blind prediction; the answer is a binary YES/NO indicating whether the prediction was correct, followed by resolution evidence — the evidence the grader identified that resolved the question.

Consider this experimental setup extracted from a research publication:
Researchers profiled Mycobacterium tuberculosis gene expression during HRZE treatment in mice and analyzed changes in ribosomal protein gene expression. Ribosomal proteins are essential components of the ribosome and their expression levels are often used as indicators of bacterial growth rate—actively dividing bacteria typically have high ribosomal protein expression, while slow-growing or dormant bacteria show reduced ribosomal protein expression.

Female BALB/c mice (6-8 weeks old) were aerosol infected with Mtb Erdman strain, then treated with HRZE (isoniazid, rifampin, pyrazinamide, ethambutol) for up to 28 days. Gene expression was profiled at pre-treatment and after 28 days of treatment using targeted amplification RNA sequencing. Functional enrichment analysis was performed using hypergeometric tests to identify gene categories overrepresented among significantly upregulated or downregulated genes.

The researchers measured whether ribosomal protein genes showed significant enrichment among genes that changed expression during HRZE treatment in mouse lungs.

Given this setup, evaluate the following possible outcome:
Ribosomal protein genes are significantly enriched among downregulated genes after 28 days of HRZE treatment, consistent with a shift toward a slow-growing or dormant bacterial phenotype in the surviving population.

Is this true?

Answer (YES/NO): YES